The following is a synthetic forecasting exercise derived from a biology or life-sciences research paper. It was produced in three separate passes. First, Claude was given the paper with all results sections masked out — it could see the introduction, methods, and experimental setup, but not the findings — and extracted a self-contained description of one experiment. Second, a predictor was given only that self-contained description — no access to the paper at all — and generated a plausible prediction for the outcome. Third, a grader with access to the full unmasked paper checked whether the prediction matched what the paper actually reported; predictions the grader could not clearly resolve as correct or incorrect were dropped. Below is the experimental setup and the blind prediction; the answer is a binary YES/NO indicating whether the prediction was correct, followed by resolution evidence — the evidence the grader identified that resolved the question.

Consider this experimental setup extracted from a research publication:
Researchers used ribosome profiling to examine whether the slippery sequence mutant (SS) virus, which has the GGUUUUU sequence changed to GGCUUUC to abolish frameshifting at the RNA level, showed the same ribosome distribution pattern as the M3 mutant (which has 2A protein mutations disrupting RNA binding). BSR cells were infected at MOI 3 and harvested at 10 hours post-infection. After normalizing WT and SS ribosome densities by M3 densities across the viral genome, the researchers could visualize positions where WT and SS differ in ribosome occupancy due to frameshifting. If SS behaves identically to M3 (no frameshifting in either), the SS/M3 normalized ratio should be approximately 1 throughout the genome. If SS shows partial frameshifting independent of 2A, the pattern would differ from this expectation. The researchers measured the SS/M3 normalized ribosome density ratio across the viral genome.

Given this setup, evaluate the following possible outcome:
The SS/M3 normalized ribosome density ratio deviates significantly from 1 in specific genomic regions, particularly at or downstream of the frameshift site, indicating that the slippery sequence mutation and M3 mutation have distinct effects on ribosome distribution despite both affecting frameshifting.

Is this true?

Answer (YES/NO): YES